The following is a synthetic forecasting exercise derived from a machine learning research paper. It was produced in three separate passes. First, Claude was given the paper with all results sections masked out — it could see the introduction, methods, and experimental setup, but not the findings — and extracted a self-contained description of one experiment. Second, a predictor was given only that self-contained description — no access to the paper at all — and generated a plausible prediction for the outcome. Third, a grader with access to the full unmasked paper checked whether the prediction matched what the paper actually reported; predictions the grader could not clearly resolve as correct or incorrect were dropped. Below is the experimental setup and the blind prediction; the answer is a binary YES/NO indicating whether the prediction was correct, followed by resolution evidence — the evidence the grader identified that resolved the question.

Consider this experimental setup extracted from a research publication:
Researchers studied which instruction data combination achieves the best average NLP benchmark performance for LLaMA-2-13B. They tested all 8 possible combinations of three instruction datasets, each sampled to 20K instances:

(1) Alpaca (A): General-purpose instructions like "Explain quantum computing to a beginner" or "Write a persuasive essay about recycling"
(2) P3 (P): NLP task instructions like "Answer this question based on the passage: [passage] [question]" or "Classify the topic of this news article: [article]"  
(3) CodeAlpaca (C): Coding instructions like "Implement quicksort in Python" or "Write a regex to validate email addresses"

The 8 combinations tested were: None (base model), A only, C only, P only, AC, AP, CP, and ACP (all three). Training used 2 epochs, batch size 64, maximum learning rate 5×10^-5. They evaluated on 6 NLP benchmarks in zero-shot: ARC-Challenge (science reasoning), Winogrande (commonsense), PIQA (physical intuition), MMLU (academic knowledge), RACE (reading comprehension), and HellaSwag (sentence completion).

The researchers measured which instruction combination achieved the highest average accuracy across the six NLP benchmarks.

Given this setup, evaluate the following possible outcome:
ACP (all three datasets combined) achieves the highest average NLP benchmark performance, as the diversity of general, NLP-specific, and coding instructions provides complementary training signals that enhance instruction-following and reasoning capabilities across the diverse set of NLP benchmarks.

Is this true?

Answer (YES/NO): NO